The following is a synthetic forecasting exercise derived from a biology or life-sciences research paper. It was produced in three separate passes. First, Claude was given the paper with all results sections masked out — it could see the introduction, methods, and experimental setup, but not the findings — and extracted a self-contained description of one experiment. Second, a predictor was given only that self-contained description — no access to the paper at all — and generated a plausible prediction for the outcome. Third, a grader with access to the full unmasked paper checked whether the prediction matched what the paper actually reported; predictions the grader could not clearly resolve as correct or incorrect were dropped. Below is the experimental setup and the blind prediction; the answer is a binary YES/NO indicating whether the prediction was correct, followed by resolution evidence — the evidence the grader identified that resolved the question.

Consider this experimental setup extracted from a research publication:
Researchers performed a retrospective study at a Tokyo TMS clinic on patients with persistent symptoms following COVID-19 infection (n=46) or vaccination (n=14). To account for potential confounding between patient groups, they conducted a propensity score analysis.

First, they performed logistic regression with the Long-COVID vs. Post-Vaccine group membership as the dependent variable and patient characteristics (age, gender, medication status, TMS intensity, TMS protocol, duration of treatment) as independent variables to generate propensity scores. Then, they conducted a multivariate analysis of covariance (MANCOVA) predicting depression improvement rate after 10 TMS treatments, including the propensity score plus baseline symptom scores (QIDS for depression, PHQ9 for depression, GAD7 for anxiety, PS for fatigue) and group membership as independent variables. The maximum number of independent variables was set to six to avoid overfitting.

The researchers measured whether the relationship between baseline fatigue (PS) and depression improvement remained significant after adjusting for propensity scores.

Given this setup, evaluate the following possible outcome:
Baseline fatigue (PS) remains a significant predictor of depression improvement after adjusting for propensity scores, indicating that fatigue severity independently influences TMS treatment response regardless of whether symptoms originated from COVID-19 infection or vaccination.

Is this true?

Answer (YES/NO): YES